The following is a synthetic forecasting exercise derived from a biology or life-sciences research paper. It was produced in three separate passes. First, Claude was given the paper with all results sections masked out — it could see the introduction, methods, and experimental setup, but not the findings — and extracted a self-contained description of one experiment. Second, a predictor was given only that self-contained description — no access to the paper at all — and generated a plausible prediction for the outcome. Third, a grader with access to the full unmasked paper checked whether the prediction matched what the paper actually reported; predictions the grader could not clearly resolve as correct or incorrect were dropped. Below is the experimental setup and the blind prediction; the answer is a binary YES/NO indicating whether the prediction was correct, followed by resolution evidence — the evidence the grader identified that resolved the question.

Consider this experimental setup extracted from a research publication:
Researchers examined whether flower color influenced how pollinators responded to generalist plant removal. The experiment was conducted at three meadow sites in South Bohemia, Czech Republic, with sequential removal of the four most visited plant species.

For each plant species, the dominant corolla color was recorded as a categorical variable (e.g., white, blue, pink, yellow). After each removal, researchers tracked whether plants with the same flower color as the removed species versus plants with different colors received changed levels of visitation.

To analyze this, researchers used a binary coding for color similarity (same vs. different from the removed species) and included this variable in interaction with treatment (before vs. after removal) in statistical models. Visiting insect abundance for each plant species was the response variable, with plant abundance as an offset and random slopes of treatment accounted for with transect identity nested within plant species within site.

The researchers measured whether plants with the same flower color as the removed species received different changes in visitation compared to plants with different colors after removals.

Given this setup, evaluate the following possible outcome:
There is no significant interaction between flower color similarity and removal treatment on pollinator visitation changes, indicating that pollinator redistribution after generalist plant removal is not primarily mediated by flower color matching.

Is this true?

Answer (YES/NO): YES